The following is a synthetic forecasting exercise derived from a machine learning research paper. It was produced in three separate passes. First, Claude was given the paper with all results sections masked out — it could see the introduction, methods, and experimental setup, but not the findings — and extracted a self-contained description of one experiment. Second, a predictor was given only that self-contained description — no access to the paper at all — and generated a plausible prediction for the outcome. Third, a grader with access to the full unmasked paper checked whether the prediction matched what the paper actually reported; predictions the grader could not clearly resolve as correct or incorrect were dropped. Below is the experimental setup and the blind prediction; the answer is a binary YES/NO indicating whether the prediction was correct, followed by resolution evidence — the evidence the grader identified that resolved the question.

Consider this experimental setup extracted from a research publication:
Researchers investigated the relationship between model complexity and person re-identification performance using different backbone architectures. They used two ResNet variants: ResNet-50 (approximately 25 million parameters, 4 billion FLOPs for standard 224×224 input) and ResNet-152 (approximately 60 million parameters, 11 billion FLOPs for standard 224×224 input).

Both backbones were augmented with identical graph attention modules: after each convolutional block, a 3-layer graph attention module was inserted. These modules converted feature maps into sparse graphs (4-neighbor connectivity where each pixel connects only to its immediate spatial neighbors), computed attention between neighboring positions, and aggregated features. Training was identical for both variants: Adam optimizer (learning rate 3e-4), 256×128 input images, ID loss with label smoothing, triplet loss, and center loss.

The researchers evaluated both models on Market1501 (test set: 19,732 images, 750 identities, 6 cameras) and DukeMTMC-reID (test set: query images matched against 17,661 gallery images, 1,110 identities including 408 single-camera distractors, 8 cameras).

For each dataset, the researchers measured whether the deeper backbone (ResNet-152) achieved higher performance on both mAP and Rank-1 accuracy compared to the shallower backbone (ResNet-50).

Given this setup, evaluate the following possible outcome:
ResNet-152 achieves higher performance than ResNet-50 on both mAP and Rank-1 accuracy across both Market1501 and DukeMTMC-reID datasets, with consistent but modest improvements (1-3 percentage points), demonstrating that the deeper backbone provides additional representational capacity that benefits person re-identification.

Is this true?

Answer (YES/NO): NO